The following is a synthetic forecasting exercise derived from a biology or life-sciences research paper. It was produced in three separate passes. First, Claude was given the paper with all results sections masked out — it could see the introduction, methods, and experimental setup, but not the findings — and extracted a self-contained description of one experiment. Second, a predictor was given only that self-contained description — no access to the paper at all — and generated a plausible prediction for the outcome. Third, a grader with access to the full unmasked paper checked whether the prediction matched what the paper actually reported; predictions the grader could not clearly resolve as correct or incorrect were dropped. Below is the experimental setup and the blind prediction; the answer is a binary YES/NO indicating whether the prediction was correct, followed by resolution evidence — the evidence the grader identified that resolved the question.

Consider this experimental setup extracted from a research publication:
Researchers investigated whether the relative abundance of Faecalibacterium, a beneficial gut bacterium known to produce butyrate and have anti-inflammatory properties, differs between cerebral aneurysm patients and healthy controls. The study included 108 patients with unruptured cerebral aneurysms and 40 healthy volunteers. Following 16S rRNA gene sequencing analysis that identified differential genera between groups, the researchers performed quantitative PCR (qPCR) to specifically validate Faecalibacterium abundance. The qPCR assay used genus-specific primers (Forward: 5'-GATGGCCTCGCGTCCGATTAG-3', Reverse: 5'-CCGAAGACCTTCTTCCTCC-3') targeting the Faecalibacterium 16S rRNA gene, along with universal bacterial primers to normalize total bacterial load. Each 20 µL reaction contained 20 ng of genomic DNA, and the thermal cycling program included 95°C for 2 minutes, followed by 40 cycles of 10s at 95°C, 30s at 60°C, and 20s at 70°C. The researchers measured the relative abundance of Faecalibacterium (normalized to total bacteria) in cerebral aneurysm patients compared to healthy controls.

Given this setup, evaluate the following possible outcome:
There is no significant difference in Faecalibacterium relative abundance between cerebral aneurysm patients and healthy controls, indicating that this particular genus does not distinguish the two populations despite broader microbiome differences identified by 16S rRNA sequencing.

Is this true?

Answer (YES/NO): NO